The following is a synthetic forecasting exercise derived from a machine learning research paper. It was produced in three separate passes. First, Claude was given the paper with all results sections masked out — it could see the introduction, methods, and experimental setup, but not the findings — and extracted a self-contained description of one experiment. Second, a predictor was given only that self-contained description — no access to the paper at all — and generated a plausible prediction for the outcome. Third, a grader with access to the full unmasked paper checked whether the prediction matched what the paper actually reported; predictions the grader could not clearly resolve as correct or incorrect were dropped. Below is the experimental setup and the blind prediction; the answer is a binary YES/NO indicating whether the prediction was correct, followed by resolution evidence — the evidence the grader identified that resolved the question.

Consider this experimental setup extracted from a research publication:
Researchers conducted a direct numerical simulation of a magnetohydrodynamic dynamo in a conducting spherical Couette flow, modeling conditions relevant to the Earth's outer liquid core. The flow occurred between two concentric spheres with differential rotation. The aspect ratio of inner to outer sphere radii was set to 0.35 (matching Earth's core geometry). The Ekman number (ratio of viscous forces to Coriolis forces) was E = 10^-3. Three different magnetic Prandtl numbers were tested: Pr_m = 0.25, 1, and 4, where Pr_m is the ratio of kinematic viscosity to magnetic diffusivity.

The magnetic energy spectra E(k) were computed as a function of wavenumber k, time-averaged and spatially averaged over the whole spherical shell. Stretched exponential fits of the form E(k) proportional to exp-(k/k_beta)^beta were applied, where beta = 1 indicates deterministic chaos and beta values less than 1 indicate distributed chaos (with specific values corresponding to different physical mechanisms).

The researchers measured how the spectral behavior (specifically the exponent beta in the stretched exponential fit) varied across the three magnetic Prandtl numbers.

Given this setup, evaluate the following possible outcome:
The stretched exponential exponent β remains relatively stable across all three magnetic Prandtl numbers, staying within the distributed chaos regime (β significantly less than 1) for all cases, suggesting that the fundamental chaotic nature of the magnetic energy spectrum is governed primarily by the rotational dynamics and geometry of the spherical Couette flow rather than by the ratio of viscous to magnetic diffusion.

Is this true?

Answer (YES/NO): NO